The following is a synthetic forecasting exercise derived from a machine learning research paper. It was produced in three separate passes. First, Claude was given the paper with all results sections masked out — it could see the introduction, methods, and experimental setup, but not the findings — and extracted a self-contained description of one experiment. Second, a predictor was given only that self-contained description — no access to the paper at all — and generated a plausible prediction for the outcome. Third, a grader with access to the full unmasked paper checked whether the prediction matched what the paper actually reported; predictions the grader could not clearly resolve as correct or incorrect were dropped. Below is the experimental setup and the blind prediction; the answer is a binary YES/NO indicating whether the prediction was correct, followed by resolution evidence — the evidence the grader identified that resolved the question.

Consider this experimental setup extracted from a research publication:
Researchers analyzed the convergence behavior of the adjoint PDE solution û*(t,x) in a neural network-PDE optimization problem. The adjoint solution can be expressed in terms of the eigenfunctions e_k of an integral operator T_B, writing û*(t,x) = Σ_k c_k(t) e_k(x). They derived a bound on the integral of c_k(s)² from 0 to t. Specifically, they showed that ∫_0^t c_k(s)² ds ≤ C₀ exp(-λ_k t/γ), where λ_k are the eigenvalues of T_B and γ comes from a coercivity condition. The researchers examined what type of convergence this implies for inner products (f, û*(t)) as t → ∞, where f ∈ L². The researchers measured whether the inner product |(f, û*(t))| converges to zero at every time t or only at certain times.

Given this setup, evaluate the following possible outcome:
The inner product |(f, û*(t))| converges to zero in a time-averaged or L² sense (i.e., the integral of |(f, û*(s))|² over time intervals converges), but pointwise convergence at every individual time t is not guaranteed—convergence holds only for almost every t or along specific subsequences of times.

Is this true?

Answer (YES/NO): YES